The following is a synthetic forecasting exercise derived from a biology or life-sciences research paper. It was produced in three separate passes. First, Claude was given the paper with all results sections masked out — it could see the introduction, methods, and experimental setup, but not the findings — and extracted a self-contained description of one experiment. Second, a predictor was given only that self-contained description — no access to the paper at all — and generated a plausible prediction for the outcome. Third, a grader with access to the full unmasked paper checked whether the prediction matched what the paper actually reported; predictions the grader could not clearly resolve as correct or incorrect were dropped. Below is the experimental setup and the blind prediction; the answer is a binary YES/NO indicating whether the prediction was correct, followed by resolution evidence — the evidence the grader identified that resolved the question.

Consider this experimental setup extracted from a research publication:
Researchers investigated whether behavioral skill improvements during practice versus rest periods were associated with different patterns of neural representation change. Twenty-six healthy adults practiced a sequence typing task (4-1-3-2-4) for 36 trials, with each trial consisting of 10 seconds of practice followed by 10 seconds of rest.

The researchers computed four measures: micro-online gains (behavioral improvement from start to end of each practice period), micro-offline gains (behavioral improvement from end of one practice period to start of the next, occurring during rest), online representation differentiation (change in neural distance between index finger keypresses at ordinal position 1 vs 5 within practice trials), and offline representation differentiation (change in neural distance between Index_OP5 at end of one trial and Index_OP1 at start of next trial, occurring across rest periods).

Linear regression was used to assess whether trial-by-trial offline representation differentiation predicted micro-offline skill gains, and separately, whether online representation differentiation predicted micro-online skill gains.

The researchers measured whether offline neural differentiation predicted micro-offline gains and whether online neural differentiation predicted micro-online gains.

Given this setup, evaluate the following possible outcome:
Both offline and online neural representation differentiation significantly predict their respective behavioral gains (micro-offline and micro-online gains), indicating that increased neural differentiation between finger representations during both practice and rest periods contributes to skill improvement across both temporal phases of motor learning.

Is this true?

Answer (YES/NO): NO